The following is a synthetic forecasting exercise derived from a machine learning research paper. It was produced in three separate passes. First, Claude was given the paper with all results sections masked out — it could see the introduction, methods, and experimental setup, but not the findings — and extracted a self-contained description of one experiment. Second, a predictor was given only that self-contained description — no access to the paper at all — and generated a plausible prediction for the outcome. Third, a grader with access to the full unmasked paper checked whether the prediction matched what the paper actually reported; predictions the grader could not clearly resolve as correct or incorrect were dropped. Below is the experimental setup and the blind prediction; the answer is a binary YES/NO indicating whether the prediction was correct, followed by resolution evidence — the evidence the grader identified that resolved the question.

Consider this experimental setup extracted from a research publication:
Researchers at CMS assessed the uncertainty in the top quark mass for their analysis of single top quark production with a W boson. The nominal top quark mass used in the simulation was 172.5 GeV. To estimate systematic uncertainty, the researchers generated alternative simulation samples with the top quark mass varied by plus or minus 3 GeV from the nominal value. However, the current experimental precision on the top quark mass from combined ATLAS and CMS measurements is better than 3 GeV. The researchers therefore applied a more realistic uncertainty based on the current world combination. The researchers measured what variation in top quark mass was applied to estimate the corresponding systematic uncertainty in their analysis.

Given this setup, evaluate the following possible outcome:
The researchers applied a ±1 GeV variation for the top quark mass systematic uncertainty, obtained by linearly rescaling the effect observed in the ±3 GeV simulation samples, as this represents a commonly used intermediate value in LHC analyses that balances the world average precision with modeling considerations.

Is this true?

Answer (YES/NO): NO